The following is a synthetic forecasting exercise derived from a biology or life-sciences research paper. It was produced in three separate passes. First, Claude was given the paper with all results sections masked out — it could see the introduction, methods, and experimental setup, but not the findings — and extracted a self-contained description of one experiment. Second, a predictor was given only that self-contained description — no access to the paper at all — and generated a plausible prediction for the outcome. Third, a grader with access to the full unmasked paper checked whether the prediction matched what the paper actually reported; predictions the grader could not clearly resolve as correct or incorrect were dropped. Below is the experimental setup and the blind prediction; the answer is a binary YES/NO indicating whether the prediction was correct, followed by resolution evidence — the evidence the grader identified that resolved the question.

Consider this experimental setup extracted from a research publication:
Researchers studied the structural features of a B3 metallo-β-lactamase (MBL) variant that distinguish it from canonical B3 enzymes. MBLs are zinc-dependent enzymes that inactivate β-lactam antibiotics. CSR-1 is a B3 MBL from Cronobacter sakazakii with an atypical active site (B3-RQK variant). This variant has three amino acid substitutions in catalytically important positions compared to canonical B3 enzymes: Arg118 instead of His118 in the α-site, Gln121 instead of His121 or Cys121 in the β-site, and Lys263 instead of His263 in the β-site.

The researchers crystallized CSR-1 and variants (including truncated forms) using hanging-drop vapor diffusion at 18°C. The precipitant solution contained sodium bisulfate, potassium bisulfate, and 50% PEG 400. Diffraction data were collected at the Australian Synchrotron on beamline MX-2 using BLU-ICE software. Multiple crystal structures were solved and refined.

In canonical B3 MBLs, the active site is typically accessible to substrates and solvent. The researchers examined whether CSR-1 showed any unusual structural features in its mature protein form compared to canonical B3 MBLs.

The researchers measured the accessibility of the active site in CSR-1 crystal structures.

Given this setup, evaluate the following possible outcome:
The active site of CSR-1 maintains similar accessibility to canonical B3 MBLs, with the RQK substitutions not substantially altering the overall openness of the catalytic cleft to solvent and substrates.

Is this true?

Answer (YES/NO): NO